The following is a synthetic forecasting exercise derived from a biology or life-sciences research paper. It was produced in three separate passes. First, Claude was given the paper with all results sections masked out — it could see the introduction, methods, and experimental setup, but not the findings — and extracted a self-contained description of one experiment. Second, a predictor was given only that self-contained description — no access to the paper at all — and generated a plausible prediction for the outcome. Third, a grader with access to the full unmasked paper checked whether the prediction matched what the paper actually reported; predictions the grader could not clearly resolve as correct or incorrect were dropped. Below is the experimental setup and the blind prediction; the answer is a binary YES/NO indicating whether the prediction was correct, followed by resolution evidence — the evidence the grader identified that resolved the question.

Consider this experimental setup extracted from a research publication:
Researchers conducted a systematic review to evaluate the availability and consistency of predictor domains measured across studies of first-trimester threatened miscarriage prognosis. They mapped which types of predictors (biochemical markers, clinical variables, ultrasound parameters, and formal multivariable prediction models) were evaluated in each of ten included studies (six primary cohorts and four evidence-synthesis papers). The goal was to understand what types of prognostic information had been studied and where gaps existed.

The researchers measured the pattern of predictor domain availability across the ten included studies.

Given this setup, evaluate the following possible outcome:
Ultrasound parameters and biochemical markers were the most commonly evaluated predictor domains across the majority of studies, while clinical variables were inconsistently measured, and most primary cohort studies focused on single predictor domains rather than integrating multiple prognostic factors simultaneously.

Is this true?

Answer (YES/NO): NO